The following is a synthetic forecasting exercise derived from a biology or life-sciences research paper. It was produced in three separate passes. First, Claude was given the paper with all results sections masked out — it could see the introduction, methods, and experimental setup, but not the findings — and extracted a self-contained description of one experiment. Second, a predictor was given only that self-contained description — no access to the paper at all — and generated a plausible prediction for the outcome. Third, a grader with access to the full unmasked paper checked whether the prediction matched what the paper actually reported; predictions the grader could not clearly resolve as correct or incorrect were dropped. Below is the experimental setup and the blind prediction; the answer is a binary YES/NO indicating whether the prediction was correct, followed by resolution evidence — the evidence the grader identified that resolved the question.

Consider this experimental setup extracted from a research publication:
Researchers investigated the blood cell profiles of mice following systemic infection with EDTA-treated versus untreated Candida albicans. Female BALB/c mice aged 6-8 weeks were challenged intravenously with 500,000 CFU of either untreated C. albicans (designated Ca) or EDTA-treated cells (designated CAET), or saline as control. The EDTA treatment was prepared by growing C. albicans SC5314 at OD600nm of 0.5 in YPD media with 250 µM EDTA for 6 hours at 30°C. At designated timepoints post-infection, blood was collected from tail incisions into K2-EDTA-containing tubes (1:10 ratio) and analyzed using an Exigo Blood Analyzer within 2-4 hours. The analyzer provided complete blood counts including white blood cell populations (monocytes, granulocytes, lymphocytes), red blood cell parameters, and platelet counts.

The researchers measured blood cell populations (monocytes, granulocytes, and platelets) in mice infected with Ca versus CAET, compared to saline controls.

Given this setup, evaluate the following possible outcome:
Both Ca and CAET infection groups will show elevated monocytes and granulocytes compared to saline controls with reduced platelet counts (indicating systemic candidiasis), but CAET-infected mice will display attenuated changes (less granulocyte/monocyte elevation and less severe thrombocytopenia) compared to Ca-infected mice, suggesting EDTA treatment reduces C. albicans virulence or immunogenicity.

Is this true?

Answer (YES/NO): NO